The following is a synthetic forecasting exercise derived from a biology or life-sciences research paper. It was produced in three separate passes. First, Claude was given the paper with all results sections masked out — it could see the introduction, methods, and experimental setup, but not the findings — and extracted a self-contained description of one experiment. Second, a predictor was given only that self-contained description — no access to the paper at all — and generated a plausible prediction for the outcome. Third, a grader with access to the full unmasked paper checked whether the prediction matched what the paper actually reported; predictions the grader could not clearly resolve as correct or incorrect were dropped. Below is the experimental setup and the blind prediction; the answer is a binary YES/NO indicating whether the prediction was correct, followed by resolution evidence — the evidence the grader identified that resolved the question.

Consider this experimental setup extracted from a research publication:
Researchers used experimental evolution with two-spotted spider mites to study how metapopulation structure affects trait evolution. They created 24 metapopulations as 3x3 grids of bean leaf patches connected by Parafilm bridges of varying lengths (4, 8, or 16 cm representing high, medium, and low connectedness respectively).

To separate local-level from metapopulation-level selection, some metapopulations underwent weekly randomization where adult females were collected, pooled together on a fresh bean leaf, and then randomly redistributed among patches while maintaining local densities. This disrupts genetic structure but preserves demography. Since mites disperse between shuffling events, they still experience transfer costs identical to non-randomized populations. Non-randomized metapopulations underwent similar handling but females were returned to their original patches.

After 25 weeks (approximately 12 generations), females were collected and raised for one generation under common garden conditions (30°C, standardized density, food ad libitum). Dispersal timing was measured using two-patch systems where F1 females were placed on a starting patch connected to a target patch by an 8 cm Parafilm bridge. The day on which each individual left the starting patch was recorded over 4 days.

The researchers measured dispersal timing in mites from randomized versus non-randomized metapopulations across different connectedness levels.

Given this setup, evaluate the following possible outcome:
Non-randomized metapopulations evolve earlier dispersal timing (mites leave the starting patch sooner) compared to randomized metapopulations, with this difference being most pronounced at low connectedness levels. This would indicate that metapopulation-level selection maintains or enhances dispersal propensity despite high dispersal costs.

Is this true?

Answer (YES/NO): NO